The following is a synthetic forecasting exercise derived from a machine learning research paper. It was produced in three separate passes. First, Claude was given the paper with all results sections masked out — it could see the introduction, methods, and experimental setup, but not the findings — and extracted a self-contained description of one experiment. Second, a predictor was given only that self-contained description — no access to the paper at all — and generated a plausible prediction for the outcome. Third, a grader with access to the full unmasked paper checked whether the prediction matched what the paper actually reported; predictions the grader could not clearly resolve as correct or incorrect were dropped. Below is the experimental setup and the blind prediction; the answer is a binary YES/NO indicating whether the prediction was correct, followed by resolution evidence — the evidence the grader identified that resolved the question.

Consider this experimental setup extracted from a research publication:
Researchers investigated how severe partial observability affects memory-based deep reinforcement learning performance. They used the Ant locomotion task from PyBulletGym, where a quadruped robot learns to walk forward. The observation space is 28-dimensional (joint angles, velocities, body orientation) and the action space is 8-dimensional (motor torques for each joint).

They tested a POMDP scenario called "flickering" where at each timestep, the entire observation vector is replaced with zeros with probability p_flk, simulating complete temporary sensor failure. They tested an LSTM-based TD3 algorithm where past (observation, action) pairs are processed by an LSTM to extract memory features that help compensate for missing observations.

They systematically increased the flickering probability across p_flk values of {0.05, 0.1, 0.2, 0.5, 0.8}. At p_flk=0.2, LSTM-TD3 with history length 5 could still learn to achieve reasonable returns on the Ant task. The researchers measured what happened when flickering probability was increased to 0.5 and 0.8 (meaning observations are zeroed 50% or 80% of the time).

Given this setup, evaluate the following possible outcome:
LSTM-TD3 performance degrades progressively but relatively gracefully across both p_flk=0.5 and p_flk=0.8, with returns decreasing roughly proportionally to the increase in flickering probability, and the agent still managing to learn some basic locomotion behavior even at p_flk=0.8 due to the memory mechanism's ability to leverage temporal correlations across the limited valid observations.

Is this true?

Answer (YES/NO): NO